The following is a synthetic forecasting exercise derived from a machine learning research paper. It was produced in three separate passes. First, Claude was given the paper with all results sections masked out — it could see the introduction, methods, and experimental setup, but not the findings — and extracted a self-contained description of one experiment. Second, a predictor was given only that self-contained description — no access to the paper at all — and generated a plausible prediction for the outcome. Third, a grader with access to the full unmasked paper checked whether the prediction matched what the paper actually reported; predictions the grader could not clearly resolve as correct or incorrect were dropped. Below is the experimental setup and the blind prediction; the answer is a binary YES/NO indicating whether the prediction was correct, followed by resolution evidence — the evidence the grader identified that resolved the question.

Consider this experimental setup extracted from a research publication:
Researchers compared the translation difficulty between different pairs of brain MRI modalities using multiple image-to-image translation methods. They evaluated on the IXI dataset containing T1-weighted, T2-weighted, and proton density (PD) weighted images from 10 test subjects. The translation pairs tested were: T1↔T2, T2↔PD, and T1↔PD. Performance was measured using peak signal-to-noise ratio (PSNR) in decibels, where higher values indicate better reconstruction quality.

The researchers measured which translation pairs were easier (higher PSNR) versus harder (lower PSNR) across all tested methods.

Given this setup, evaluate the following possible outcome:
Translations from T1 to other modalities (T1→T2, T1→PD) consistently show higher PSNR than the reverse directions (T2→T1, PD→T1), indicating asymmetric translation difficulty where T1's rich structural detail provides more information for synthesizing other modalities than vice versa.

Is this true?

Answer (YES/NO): NO